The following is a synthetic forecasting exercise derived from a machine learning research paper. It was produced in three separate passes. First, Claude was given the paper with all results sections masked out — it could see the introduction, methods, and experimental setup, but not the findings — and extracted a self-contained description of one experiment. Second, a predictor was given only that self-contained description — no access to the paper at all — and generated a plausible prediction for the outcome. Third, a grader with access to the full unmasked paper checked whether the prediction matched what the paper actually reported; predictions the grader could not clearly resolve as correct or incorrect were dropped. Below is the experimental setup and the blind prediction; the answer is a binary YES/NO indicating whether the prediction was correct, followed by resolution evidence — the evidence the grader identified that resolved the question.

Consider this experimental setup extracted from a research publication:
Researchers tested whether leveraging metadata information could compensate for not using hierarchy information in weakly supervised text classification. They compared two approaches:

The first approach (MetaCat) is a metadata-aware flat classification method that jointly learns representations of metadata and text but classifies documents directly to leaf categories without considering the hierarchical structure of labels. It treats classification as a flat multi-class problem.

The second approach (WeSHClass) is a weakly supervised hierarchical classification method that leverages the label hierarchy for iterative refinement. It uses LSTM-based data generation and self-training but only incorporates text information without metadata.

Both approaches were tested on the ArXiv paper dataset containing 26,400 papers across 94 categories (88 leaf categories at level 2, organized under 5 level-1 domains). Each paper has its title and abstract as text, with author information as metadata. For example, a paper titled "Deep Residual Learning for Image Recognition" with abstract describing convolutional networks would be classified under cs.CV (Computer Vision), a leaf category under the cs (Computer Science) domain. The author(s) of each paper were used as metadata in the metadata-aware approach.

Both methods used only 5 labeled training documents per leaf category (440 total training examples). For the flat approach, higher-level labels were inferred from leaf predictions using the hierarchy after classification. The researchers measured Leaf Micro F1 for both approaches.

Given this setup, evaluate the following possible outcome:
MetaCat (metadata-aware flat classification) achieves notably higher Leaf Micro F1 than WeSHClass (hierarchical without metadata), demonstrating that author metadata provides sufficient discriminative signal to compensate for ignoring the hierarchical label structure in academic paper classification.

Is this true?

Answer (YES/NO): YES